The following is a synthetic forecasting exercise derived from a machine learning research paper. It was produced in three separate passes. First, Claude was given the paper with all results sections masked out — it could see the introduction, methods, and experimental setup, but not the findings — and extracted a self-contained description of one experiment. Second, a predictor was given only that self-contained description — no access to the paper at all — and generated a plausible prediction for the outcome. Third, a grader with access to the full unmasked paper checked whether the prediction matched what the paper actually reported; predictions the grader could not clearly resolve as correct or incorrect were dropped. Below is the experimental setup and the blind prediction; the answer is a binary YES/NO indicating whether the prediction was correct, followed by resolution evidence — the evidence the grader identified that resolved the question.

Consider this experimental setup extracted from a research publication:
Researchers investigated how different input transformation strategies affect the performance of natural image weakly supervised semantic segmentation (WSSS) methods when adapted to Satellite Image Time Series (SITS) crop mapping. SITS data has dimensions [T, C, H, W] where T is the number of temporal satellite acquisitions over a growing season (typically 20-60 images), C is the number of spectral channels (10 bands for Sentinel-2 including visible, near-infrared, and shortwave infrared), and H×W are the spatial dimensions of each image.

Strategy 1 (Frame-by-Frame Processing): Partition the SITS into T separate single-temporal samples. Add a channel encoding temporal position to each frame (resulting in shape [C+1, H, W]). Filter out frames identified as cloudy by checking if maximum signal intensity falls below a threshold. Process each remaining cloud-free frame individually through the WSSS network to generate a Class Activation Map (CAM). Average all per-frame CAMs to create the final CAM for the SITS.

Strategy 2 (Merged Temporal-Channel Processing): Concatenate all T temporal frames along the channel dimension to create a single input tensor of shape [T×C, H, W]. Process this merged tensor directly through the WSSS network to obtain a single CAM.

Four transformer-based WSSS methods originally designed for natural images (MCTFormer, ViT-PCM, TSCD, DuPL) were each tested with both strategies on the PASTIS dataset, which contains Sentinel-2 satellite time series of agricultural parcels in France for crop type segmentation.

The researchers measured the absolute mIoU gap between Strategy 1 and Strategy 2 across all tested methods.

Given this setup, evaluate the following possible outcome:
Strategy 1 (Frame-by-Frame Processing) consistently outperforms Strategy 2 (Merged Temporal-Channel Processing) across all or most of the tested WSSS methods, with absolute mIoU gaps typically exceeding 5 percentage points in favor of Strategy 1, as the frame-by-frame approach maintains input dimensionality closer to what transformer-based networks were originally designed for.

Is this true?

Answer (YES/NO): NO